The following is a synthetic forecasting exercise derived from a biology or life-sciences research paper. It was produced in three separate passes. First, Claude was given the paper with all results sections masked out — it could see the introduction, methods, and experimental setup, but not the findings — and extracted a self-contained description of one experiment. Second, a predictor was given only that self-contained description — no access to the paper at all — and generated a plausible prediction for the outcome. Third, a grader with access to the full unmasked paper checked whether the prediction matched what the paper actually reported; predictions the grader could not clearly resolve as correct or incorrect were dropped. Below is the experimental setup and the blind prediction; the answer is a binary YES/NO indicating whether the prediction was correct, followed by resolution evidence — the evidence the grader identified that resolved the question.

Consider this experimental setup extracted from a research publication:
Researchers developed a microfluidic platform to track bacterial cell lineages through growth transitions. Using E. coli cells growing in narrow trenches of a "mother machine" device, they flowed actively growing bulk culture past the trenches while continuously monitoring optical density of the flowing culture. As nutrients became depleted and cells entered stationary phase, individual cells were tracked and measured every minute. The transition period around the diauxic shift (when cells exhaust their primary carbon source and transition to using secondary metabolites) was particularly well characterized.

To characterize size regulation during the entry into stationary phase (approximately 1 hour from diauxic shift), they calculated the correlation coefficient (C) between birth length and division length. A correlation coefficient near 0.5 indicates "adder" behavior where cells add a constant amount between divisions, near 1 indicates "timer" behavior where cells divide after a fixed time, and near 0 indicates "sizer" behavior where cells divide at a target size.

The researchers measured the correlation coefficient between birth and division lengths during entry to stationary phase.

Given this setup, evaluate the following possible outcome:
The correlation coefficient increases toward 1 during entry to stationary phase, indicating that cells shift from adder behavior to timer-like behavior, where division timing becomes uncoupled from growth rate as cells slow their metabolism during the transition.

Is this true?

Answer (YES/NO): YES